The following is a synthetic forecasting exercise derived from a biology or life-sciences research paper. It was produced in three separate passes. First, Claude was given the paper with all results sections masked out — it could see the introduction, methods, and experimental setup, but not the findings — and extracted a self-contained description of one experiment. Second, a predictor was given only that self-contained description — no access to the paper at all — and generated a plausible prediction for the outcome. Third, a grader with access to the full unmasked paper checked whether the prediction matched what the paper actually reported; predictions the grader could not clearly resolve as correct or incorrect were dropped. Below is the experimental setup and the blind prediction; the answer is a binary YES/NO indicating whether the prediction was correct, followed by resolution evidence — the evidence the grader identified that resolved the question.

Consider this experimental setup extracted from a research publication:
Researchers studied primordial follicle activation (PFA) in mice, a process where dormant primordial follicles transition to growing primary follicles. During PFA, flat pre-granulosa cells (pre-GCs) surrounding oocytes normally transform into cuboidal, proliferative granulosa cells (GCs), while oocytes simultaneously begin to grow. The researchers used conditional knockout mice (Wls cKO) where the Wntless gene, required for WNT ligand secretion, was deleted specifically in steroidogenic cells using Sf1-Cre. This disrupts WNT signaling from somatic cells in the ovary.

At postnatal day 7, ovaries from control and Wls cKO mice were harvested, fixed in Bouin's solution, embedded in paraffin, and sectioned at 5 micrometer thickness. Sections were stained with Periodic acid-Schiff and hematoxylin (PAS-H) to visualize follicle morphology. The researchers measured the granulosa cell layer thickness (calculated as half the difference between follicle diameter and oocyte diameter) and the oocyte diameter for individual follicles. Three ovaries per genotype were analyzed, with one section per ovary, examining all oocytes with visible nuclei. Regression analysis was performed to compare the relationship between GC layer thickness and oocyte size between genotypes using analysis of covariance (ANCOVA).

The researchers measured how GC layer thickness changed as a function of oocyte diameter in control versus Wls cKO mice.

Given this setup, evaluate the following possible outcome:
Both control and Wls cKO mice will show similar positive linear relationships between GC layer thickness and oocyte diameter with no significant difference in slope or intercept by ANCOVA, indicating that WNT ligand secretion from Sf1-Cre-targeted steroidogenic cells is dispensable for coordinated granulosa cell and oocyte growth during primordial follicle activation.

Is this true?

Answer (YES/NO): NO